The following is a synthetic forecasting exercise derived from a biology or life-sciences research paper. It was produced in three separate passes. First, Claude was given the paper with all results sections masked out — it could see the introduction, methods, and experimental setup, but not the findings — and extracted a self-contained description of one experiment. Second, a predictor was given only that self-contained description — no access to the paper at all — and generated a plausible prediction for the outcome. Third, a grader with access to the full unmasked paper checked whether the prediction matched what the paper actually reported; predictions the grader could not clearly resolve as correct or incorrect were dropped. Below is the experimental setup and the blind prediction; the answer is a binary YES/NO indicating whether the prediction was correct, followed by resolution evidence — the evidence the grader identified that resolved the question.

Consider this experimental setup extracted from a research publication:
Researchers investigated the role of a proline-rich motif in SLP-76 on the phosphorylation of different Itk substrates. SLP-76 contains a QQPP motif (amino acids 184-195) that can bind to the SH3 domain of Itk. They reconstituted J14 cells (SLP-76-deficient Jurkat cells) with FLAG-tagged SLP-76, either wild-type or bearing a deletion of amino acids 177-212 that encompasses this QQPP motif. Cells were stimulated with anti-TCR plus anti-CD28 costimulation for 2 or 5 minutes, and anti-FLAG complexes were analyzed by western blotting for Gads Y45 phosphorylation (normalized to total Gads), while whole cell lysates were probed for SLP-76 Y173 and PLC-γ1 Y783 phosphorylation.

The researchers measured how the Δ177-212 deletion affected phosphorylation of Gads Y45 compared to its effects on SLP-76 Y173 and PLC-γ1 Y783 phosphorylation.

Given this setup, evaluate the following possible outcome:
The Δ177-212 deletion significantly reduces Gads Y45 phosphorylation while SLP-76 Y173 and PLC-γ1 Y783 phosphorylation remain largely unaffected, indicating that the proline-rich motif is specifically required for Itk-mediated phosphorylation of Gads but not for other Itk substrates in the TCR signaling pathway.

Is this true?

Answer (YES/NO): NO